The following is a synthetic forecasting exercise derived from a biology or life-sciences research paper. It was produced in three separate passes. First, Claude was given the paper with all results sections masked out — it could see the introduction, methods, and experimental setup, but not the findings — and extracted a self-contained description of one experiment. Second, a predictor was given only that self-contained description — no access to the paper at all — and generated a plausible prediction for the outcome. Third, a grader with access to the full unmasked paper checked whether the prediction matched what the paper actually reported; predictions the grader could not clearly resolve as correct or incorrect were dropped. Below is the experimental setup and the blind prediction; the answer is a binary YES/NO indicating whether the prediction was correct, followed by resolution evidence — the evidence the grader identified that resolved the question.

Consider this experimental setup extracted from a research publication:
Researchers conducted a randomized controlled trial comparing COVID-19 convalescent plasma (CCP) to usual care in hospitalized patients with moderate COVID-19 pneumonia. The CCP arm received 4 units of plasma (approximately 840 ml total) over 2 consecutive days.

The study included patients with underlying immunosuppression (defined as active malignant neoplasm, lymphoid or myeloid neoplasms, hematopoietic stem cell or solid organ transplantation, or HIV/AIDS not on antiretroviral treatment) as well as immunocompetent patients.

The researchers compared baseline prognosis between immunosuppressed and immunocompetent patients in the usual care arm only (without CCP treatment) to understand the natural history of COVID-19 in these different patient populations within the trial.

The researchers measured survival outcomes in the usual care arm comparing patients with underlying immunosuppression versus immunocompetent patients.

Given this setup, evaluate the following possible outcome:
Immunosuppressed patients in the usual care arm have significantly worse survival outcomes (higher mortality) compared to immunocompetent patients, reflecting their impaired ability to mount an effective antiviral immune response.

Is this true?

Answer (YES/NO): YES